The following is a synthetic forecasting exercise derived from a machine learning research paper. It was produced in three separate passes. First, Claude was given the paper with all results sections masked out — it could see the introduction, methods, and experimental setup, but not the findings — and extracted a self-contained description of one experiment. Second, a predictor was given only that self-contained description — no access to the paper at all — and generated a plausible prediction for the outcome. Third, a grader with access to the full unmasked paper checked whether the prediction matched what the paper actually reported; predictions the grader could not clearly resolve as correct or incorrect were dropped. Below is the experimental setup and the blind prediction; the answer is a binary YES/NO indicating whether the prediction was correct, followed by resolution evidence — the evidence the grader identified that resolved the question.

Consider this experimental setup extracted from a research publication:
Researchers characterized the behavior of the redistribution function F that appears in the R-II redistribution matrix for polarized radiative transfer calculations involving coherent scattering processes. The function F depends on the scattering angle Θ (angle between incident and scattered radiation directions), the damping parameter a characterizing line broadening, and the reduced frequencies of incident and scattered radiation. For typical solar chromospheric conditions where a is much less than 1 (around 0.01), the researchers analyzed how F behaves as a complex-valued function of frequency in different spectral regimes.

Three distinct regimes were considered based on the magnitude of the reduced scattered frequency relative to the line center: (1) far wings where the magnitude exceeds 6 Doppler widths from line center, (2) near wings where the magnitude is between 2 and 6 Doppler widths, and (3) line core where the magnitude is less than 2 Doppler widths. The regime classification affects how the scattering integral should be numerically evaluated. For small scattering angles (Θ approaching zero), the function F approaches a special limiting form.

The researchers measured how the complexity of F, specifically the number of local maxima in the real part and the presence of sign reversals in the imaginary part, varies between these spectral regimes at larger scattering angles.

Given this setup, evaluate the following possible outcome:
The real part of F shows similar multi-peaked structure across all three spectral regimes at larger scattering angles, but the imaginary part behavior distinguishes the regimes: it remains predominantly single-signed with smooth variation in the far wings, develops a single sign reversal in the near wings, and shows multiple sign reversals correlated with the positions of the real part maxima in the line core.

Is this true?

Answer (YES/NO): NO